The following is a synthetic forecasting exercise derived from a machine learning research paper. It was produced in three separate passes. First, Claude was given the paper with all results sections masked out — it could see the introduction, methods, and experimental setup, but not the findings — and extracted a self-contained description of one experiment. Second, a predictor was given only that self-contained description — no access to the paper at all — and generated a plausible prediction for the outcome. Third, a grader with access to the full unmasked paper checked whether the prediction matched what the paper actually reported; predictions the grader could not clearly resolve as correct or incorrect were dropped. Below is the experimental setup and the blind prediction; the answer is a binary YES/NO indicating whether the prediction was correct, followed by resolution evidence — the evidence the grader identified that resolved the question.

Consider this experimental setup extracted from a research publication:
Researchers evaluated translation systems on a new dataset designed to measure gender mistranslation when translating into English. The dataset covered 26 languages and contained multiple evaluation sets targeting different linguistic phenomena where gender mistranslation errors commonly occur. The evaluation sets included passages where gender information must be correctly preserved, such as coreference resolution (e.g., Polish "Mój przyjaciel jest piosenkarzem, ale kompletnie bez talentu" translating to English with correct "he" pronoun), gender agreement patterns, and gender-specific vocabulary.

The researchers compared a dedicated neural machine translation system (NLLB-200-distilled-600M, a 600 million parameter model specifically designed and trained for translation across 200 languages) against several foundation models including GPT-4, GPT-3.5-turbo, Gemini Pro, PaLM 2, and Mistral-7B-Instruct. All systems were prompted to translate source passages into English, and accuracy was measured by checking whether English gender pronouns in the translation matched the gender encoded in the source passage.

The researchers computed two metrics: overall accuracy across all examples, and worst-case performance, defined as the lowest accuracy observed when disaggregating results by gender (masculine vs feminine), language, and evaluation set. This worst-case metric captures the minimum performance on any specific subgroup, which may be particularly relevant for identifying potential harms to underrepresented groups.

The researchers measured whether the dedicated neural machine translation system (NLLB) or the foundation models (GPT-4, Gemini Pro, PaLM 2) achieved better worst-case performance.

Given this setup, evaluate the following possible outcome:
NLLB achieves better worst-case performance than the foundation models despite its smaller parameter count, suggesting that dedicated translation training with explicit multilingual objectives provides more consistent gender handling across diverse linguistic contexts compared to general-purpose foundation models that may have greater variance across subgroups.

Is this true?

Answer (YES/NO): NO